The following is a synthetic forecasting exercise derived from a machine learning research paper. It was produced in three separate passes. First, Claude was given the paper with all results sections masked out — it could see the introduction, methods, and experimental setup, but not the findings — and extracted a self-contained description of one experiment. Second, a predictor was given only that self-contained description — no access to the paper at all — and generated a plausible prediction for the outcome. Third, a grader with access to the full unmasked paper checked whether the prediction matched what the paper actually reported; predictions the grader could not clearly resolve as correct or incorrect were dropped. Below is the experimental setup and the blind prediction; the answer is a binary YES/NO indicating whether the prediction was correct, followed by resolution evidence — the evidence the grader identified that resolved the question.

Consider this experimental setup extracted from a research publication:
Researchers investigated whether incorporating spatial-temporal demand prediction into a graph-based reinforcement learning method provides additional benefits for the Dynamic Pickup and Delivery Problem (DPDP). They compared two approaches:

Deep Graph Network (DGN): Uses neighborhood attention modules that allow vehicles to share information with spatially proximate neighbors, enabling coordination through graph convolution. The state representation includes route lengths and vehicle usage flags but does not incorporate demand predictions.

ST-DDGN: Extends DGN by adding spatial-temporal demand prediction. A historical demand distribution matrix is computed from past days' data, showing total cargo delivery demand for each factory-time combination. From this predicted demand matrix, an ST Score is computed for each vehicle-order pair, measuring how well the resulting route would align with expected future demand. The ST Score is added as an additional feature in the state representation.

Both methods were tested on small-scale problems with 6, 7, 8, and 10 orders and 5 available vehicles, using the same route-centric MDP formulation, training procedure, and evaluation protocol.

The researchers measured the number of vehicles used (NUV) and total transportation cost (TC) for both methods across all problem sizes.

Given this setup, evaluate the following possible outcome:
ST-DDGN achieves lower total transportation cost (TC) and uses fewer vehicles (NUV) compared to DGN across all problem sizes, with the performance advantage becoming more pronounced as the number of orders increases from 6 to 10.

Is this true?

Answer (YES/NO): NO